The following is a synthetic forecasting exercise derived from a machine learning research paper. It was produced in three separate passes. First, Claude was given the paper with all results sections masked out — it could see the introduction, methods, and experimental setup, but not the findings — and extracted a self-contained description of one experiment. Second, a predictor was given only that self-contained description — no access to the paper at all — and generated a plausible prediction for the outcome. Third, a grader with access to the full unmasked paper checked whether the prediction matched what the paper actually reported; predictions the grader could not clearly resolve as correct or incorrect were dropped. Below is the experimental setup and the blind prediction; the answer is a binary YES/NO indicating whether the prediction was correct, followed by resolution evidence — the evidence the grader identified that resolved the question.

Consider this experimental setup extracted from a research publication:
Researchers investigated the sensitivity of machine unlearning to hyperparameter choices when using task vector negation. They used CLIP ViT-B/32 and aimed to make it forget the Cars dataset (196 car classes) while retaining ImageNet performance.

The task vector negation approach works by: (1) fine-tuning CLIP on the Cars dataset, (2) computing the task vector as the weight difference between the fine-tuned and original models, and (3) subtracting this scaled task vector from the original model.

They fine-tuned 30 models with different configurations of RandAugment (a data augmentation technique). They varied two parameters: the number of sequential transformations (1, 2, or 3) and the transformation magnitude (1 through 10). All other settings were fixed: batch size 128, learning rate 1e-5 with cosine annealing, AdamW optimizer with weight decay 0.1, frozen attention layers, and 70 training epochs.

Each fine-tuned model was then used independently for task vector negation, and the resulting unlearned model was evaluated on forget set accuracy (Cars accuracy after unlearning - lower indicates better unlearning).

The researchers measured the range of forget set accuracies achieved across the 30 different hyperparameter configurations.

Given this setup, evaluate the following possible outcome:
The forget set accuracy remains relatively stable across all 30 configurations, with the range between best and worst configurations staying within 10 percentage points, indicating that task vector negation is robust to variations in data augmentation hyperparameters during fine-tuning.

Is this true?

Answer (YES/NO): NO